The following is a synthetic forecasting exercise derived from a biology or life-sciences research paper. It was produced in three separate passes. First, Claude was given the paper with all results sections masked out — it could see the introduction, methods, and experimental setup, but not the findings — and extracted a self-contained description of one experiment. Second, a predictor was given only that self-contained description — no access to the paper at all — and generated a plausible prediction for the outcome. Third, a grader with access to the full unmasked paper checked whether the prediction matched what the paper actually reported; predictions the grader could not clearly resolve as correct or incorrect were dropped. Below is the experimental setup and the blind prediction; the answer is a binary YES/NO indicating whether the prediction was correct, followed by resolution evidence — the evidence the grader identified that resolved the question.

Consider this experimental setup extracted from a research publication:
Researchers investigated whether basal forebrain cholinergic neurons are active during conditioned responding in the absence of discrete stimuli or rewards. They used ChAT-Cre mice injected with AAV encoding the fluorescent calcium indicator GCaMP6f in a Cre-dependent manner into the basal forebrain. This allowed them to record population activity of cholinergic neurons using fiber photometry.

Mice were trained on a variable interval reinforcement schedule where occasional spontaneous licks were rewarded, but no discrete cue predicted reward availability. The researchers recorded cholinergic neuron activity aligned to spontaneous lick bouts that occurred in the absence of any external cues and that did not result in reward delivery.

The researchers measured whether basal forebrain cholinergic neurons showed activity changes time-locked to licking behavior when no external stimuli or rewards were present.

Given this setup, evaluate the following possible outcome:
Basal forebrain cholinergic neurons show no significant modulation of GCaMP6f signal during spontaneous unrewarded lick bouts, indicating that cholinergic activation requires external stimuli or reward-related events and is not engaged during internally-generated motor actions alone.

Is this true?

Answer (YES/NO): NO